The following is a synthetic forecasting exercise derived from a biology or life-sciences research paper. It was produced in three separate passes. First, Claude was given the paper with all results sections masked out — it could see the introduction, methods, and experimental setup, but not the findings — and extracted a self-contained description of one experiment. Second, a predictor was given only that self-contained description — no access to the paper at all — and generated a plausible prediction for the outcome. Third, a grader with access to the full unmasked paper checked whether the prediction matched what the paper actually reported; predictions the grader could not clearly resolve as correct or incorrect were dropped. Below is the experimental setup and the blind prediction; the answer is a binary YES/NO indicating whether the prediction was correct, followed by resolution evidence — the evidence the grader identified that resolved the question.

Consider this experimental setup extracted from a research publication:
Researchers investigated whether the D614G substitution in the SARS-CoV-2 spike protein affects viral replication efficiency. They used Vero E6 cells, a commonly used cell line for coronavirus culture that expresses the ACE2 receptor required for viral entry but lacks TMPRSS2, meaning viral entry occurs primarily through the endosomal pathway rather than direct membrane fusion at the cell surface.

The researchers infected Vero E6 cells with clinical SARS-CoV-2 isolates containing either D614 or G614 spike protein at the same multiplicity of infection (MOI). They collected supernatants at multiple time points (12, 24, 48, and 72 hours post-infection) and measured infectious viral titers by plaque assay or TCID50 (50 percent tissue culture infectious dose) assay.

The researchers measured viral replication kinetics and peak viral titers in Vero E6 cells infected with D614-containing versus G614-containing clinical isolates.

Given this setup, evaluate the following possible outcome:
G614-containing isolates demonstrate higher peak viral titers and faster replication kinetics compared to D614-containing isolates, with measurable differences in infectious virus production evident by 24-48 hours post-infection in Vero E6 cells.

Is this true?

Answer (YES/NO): YES